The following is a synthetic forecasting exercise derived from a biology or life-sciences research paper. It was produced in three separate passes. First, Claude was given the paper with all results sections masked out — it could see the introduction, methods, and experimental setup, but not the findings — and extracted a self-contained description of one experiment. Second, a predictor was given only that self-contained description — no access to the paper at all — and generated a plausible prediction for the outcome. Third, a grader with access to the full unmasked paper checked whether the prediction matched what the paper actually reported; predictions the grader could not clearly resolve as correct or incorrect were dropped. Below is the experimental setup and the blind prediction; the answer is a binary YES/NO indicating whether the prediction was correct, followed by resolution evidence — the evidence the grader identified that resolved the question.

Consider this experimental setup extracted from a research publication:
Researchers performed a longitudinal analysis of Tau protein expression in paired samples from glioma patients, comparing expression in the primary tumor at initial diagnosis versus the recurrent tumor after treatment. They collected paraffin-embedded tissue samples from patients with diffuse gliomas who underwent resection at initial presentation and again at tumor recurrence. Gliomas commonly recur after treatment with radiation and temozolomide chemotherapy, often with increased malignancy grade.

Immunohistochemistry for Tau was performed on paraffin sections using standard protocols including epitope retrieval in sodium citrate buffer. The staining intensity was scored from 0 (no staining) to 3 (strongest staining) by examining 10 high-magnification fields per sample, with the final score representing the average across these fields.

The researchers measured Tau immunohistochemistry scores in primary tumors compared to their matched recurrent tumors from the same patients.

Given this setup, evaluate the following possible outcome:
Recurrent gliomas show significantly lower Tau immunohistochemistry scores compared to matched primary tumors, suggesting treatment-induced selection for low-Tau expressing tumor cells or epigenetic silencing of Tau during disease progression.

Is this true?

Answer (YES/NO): NO